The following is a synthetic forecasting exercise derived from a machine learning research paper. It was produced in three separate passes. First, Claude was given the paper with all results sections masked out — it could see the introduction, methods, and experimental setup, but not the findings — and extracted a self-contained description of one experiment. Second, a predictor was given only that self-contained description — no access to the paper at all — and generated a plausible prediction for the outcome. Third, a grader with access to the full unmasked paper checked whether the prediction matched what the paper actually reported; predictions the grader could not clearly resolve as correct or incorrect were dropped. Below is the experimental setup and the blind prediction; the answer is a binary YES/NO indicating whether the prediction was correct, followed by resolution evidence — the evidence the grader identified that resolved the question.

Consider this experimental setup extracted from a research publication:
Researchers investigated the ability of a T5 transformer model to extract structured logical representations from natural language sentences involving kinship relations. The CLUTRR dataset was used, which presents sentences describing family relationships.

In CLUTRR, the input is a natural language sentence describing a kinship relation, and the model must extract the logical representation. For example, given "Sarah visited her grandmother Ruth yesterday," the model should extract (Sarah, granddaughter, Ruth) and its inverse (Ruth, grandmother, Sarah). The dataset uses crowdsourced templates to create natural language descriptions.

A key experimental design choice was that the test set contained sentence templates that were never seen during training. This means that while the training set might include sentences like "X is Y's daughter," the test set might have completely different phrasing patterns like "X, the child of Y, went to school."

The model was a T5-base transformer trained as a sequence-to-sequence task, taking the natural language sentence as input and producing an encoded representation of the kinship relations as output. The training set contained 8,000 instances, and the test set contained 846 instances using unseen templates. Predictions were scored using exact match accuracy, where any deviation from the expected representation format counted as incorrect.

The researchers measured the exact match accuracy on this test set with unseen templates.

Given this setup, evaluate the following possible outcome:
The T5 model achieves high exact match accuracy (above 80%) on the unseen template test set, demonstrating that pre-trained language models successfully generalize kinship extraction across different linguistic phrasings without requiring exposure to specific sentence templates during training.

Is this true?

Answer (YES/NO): YES